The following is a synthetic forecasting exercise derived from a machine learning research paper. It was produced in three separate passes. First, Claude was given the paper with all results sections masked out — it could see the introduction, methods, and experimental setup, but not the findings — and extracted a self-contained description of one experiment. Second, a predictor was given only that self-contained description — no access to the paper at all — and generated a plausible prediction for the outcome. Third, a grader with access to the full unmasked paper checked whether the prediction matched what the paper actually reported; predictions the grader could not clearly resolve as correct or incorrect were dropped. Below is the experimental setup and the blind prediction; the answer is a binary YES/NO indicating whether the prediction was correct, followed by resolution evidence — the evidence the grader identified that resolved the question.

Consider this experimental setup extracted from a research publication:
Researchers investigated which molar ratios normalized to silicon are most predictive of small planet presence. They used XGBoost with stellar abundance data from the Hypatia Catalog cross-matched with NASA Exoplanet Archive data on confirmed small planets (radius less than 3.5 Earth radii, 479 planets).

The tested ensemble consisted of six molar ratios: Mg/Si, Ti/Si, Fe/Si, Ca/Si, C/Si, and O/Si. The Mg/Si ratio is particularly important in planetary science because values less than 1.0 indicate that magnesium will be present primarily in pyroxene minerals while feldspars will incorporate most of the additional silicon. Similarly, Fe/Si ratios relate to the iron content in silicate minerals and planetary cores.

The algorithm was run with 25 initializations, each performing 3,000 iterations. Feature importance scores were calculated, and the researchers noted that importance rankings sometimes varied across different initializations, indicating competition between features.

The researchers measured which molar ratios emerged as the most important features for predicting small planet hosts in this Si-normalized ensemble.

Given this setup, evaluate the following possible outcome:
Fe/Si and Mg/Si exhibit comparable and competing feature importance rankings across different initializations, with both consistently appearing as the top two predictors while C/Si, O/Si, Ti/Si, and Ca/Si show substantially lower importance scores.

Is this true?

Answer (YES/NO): NO